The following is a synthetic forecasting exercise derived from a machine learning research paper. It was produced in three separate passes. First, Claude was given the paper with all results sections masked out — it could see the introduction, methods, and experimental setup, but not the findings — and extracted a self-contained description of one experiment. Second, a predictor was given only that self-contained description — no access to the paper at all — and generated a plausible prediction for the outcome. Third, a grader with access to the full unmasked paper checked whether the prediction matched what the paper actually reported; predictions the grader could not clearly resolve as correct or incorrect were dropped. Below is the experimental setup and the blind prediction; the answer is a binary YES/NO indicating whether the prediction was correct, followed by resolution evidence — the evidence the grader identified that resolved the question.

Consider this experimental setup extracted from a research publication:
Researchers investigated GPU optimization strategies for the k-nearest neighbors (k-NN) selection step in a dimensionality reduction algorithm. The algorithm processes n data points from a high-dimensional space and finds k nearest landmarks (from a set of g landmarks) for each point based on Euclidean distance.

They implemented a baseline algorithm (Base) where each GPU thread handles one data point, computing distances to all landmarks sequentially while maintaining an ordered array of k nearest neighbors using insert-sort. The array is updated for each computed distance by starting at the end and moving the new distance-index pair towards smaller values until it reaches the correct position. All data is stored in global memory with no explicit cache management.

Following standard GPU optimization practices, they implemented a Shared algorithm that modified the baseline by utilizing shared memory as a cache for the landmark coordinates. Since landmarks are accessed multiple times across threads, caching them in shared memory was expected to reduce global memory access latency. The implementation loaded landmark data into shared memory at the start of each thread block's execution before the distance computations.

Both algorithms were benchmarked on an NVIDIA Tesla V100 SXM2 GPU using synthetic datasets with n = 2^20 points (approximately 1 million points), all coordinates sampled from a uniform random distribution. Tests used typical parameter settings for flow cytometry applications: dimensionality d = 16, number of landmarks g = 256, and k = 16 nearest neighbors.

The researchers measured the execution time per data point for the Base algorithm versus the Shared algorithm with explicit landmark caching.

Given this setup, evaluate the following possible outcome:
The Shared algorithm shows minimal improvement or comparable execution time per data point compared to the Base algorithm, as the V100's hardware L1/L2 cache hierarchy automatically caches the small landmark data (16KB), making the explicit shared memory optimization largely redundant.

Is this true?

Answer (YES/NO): YES